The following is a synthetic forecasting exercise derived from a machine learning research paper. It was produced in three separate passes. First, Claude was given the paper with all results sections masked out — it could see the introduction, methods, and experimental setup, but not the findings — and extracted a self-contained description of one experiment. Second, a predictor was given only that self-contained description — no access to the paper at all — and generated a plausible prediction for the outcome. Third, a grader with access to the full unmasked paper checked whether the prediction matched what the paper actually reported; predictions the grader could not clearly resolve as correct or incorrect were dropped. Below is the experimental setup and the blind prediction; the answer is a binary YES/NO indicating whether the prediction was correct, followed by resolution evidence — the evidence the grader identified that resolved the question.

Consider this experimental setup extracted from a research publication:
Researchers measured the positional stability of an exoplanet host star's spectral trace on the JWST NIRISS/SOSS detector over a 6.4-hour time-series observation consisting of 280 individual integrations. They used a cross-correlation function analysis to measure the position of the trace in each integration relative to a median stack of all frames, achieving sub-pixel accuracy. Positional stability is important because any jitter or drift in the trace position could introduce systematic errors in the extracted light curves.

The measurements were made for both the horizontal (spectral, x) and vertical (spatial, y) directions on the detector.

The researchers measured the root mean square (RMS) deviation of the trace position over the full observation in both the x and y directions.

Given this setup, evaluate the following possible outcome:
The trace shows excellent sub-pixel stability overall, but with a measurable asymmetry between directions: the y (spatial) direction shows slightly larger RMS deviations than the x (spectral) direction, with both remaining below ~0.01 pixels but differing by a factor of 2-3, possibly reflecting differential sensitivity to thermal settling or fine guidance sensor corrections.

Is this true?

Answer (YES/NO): YES